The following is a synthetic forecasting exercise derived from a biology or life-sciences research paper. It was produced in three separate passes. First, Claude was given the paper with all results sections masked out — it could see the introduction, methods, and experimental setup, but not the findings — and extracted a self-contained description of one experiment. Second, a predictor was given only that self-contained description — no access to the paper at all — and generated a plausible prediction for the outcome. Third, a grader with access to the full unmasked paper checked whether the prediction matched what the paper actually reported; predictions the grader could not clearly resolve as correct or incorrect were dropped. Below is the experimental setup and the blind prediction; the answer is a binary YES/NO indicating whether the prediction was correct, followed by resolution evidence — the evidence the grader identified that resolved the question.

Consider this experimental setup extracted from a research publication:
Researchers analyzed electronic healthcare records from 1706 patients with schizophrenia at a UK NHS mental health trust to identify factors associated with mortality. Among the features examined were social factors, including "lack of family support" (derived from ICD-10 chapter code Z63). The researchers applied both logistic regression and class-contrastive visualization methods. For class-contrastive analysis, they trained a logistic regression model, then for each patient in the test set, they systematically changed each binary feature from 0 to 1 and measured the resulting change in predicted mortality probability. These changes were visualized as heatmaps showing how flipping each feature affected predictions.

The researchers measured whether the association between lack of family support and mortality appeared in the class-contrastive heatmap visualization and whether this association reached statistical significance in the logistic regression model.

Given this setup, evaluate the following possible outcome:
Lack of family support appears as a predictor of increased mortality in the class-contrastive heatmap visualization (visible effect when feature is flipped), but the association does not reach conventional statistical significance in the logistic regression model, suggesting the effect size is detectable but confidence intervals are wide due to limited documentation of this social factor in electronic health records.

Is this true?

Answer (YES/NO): YES